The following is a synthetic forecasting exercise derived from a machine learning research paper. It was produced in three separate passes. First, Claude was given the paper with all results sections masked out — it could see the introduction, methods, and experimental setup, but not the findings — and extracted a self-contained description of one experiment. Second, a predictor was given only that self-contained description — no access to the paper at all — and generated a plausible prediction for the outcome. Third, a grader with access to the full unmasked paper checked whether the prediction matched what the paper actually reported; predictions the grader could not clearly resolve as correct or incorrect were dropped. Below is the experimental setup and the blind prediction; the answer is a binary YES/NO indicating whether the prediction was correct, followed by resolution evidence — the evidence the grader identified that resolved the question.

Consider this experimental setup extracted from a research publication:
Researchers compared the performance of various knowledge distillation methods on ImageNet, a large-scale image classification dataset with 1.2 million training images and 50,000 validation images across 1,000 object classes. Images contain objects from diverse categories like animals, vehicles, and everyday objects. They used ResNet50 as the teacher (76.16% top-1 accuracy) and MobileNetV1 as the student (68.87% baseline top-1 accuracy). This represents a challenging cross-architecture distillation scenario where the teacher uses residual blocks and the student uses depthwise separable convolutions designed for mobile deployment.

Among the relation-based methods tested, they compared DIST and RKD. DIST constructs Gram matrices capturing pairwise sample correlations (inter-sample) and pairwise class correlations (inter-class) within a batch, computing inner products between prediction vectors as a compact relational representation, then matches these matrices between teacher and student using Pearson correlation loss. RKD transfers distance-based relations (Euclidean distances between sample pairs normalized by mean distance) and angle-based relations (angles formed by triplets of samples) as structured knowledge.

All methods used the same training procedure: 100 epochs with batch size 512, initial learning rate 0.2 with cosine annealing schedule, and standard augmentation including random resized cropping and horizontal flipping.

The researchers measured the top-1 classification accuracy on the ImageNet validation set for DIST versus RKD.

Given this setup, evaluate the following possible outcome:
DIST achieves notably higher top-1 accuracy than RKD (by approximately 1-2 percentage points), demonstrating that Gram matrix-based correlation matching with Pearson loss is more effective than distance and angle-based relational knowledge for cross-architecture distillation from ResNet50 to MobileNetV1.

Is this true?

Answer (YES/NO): YES